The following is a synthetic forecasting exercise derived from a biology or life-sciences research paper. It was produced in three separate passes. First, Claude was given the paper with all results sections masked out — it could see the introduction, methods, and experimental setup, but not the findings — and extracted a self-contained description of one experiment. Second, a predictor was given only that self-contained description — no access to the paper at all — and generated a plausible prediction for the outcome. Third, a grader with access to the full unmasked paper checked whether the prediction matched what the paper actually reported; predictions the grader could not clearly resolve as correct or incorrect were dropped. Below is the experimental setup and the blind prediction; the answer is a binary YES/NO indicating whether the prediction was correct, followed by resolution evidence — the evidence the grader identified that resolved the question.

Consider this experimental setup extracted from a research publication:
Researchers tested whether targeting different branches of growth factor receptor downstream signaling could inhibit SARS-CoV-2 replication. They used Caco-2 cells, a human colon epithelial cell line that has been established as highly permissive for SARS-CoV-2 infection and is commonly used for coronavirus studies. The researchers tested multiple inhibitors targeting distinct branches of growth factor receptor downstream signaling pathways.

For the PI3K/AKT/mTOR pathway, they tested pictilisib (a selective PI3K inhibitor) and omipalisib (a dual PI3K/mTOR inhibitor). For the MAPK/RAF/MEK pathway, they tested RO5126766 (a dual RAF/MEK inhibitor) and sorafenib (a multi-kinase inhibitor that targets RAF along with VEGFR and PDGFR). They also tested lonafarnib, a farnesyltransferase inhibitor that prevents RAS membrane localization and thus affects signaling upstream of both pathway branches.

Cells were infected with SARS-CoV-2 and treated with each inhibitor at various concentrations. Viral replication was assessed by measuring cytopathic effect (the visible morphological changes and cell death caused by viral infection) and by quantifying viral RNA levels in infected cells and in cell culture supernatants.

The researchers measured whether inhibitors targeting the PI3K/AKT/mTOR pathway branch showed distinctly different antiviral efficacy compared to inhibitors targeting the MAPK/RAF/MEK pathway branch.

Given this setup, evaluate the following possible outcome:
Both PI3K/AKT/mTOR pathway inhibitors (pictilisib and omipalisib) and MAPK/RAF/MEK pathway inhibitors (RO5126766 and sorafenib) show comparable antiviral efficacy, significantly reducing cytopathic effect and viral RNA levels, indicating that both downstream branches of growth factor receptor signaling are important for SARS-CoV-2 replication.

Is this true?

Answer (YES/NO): YES